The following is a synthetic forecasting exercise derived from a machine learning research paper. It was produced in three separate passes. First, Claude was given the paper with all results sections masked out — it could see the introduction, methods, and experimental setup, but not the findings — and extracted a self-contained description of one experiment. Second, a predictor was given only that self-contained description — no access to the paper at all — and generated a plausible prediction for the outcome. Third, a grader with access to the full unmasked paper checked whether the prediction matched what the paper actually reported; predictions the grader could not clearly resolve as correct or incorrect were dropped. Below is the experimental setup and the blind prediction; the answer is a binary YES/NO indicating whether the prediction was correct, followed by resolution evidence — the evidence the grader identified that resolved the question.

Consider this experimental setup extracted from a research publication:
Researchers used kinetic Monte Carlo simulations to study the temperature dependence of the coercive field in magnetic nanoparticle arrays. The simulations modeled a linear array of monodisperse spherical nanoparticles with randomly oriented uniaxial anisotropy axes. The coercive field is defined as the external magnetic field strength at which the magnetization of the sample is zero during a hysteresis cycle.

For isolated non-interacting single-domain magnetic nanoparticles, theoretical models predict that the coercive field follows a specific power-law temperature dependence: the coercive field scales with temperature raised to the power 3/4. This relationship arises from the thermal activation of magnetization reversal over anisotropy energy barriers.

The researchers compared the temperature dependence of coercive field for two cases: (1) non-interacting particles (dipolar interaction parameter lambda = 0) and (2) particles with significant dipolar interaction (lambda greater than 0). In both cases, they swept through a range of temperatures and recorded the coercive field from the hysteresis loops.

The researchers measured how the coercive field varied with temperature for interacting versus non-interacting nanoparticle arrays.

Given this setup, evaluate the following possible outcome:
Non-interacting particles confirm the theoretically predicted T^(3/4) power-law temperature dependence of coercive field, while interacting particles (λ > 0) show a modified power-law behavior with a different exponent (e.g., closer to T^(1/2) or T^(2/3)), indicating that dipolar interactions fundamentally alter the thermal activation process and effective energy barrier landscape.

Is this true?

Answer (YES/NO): NO